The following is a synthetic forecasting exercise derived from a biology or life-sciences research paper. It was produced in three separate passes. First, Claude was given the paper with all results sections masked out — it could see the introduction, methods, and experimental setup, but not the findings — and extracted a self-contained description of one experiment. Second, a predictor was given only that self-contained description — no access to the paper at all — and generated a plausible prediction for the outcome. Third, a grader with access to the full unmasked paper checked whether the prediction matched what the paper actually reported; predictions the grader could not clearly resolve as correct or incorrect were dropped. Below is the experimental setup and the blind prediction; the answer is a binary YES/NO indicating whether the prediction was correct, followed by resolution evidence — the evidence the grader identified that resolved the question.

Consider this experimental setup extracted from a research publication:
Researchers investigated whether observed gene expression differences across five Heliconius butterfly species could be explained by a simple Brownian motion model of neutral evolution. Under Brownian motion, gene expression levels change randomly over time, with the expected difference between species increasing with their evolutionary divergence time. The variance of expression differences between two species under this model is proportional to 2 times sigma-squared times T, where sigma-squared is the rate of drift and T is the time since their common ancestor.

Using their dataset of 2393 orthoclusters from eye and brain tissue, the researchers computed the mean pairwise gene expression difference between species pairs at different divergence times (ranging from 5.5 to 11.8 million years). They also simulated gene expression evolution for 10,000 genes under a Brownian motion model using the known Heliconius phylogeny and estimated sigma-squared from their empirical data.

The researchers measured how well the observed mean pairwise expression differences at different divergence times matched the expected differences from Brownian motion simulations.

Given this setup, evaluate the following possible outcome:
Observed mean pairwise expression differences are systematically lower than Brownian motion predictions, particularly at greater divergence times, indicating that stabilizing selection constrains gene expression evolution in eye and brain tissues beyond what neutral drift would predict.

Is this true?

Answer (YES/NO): NO